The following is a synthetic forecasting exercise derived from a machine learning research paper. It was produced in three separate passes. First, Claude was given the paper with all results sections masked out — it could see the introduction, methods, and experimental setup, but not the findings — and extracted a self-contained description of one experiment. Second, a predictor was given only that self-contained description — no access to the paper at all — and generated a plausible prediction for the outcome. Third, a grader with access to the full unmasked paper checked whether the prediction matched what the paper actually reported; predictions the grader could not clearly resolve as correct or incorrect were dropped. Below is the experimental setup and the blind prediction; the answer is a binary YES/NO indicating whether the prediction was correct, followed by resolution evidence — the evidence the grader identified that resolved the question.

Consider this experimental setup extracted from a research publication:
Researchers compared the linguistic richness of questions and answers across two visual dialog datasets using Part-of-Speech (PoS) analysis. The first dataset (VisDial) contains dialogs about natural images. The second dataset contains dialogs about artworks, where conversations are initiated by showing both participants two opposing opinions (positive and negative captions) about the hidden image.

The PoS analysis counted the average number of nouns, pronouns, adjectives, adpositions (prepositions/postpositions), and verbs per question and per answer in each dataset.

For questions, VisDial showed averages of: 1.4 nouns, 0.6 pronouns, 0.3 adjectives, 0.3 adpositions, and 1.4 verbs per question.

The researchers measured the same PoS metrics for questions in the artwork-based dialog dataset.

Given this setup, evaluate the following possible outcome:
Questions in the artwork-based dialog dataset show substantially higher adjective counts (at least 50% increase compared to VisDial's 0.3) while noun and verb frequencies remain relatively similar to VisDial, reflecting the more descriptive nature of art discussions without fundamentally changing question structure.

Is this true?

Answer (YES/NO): NO